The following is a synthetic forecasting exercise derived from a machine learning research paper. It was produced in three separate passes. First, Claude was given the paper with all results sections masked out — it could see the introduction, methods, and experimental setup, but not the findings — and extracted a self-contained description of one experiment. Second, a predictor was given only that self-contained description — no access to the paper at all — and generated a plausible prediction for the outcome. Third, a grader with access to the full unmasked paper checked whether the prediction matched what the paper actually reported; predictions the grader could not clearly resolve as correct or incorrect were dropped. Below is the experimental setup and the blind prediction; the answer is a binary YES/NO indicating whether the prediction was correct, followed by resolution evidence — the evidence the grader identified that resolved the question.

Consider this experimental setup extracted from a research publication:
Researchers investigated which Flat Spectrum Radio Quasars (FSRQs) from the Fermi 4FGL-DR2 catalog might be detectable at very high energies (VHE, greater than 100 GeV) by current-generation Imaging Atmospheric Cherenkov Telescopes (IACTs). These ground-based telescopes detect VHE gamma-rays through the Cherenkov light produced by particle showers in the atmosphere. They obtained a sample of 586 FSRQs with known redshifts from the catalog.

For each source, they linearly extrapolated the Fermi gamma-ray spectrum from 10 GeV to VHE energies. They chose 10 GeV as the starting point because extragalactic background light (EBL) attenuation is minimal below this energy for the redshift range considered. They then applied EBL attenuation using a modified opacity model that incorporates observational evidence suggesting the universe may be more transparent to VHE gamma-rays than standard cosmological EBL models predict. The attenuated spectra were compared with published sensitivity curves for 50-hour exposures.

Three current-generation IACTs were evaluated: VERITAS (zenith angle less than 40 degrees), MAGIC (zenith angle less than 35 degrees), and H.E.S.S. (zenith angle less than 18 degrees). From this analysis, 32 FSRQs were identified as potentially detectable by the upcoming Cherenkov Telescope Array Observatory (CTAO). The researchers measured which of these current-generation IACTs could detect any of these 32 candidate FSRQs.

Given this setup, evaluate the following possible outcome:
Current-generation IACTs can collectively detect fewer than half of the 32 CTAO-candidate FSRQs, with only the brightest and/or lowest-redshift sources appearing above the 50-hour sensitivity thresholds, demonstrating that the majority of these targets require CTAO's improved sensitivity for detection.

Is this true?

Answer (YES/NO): YES